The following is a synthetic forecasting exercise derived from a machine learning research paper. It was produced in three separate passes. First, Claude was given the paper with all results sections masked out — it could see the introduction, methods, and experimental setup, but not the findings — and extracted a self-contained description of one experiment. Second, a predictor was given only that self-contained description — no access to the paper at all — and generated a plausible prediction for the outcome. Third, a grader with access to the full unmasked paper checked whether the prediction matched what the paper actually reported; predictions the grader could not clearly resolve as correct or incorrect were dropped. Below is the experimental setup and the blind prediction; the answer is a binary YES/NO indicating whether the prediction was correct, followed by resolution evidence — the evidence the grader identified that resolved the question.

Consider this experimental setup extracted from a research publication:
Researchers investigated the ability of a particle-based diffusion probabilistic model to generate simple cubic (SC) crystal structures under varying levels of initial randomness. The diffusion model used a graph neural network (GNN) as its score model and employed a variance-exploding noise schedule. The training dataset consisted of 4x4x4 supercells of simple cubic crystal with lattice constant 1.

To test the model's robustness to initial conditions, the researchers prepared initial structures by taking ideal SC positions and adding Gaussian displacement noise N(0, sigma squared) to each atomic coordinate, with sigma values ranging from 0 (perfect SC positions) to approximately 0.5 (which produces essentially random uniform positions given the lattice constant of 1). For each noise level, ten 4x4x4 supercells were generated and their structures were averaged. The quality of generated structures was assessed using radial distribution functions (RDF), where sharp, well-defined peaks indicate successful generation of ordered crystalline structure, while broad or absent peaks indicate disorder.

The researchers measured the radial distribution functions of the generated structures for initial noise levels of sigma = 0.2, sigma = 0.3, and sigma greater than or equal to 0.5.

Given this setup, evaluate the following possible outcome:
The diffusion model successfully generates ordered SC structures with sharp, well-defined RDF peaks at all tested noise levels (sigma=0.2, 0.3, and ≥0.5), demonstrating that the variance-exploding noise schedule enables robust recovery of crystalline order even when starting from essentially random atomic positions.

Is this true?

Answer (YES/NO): NO